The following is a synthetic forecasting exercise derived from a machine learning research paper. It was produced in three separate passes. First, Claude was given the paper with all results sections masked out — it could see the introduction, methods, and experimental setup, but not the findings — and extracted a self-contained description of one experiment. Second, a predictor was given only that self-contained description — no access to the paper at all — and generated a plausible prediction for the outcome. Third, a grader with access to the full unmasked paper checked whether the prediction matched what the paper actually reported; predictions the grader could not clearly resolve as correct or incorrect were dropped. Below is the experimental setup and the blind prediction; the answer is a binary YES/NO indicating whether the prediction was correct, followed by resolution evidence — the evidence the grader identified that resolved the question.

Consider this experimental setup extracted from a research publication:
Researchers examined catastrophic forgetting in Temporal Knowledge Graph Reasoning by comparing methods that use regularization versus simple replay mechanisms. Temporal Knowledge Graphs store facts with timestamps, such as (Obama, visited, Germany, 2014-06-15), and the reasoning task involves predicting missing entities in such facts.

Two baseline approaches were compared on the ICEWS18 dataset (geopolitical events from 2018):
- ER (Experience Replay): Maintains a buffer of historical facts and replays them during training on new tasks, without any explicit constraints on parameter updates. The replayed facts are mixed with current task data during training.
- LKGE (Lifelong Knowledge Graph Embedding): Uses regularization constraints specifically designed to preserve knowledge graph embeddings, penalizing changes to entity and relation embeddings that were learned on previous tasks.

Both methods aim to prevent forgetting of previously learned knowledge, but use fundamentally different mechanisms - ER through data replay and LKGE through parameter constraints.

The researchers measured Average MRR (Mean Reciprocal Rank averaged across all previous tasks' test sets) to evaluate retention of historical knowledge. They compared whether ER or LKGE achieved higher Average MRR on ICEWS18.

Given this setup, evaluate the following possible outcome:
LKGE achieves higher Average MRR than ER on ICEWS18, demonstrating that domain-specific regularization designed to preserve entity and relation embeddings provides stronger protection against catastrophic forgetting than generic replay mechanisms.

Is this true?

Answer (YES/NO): NO